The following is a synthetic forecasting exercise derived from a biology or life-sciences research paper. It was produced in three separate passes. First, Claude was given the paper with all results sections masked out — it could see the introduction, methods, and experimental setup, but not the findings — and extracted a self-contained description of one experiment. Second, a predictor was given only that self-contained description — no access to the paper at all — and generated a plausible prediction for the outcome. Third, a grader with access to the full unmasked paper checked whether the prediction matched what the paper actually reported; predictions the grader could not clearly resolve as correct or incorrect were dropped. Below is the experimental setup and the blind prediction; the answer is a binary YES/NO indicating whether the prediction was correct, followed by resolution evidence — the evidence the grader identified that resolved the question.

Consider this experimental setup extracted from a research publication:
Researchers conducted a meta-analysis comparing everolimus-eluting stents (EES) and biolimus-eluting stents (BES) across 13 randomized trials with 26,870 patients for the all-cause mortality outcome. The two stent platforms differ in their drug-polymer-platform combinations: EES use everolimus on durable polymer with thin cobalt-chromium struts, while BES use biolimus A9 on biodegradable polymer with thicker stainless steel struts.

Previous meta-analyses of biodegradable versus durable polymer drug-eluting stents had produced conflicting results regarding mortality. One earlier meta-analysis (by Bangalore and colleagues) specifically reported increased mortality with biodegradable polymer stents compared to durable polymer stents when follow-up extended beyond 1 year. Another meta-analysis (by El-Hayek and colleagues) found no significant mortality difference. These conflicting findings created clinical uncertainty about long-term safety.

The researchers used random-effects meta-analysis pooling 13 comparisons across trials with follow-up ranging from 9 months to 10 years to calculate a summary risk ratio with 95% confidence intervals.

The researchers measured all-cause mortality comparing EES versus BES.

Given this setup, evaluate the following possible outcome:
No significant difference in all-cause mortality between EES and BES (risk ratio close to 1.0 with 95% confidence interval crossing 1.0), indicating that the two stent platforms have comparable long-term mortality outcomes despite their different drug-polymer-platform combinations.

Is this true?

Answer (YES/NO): YES